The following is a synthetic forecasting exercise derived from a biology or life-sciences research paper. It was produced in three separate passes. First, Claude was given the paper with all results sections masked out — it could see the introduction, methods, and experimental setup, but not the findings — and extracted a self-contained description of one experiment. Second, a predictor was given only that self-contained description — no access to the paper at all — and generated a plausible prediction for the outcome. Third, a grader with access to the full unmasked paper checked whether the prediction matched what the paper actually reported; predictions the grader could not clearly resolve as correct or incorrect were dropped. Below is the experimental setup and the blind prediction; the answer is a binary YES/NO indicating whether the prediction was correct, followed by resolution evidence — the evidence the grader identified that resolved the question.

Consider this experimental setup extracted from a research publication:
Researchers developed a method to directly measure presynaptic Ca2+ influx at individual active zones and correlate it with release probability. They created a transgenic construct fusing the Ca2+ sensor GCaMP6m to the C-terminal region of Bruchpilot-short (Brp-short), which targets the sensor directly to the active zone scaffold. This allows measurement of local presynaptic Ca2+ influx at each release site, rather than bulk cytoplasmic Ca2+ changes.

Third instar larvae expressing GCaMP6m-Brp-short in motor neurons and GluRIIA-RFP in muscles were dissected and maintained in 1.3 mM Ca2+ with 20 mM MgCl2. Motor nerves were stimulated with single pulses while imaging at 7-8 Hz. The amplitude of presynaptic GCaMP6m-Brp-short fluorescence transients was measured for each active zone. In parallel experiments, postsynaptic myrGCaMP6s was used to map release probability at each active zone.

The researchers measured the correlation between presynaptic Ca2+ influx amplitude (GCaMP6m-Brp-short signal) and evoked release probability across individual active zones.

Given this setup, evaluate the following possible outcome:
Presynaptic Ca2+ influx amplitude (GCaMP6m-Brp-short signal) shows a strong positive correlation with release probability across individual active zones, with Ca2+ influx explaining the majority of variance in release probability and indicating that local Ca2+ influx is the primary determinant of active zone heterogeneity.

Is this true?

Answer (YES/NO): NO